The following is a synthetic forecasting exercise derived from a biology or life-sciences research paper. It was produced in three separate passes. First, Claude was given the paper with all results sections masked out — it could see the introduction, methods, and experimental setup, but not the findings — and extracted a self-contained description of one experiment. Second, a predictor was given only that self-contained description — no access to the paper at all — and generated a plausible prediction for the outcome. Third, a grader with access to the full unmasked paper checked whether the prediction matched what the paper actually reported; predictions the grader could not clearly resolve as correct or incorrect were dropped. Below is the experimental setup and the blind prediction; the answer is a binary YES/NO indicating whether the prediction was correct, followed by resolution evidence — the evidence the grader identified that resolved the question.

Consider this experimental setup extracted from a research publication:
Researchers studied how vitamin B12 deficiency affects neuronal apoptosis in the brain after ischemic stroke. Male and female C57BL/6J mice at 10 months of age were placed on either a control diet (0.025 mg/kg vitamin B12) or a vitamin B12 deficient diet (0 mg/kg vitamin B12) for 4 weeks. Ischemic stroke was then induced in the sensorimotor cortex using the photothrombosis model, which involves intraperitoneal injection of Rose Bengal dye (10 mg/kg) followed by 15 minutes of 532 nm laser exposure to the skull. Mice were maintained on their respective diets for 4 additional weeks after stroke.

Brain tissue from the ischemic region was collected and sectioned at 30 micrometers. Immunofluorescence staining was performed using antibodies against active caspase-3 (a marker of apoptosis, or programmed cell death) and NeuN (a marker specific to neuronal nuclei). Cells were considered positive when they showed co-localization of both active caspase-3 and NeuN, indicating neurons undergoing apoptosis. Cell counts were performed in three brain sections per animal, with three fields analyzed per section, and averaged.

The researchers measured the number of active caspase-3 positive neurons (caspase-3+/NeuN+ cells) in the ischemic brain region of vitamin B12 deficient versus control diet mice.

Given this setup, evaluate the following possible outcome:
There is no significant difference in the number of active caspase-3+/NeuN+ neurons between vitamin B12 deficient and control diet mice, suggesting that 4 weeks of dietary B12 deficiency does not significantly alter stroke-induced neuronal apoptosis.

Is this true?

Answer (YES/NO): YES